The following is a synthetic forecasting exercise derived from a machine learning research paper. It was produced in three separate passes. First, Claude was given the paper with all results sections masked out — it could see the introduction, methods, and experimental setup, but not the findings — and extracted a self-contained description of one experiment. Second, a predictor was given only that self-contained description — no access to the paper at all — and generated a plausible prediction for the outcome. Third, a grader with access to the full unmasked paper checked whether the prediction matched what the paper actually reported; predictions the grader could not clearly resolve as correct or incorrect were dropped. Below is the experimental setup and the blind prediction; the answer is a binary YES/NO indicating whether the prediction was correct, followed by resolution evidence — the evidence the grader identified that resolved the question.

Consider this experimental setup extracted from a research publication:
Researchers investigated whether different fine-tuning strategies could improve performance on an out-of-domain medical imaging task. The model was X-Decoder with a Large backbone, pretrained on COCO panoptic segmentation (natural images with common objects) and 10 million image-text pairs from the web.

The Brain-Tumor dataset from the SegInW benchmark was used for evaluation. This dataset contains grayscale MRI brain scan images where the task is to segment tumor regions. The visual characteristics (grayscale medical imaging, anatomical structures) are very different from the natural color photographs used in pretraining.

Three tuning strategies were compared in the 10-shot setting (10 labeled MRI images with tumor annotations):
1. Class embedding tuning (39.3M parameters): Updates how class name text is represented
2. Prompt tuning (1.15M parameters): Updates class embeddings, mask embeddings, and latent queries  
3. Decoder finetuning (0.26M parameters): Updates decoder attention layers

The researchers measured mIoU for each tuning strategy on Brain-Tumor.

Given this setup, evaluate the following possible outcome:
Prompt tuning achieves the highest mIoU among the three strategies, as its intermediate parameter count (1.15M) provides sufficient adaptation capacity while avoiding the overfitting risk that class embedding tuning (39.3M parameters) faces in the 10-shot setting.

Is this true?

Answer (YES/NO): YES